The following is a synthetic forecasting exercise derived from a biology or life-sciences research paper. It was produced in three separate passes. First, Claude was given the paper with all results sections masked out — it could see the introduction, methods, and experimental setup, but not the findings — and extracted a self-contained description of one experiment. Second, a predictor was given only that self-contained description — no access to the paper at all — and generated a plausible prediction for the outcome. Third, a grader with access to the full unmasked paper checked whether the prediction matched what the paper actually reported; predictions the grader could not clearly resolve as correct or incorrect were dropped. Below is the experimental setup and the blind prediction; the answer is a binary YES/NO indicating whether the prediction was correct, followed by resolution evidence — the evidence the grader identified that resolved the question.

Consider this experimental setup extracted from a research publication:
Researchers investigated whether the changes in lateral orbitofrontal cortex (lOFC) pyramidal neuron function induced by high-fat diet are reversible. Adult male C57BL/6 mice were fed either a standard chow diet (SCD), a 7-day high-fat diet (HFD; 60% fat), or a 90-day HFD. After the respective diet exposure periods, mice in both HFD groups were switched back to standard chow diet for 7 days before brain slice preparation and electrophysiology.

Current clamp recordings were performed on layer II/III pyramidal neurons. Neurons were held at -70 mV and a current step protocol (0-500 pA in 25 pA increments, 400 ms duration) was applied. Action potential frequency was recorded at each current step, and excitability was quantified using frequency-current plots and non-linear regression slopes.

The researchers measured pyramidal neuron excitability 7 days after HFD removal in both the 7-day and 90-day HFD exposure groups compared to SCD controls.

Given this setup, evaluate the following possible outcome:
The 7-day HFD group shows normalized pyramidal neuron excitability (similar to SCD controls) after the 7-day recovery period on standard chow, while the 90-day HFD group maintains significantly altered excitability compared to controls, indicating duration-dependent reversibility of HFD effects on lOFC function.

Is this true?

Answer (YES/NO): YES